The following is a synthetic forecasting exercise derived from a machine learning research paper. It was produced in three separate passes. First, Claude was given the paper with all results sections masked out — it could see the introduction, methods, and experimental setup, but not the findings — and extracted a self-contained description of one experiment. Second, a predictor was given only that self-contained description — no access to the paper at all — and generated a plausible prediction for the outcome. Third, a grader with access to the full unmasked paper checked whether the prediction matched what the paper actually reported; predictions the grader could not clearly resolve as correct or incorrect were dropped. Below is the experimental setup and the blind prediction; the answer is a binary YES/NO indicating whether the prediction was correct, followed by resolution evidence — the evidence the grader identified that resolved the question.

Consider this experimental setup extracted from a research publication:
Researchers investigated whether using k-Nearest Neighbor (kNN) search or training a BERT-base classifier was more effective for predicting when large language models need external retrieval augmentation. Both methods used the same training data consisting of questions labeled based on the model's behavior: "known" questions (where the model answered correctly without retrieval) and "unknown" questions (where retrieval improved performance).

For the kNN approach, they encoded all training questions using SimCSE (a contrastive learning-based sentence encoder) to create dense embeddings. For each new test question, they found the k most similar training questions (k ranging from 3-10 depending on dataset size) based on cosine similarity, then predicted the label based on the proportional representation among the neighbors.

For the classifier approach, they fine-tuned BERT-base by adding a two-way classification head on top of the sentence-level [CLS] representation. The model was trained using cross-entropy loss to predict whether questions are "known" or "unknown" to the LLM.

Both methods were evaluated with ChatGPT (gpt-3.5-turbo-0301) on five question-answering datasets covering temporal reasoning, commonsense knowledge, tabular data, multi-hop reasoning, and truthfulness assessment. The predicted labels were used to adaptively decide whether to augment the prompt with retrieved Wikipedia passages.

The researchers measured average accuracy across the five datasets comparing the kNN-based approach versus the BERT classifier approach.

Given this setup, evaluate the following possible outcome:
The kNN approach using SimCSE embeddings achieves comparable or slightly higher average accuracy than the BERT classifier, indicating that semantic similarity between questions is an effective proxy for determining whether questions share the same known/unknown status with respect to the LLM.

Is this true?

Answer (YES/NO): YES